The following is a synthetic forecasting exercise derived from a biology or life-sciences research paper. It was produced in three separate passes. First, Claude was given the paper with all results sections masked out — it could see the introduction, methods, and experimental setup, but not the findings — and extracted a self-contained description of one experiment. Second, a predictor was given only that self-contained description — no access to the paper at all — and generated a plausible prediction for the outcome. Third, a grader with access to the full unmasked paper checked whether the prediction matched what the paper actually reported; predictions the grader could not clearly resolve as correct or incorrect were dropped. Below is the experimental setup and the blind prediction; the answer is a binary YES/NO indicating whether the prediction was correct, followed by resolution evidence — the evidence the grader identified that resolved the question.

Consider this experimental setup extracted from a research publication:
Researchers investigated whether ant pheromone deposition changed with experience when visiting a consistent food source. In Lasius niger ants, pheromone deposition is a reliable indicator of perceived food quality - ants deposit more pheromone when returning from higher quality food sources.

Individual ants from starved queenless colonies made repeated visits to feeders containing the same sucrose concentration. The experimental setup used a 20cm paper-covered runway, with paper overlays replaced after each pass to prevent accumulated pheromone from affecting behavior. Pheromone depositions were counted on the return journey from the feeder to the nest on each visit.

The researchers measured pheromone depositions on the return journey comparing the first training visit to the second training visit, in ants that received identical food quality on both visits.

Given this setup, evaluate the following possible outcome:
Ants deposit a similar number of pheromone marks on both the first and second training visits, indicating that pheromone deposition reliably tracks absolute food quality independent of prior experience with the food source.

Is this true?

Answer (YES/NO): NO